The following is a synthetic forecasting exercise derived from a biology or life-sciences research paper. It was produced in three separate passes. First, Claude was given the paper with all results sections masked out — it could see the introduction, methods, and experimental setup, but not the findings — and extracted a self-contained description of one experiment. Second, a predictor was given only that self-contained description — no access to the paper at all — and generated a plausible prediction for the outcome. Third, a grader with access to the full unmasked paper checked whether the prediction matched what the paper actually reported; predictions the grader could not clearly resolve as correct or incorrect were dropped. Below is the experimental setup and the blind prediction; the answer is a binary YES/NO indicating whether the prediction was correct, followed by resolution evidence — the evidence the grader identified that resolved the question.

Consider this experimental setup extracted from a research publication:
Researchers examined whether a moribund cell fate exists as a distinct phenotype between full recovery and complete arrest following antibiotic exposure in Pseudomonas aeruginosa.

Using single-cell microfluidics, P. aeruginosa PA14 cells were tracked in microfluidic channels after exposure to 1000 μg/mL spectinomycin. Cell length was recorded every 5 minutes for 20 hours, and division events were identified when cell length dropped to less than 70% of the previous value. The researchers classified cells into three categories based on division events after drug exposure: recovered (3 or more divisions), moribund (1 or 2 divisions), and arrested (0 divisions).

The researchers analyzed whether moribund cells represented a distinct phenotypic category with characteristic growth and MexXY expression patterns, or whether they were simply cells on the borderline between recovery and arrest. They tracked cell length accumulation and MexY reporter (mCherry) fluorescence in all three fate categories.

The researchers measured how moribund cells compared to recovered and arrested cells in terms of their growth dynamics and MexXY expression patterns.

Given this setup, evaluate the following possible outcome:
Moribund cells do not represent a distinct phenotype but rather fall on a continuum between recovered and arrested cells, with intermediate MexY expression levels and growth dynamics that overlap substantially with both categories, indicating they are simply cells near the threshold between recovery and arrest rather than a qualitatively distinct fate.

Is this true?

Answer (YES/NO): NO